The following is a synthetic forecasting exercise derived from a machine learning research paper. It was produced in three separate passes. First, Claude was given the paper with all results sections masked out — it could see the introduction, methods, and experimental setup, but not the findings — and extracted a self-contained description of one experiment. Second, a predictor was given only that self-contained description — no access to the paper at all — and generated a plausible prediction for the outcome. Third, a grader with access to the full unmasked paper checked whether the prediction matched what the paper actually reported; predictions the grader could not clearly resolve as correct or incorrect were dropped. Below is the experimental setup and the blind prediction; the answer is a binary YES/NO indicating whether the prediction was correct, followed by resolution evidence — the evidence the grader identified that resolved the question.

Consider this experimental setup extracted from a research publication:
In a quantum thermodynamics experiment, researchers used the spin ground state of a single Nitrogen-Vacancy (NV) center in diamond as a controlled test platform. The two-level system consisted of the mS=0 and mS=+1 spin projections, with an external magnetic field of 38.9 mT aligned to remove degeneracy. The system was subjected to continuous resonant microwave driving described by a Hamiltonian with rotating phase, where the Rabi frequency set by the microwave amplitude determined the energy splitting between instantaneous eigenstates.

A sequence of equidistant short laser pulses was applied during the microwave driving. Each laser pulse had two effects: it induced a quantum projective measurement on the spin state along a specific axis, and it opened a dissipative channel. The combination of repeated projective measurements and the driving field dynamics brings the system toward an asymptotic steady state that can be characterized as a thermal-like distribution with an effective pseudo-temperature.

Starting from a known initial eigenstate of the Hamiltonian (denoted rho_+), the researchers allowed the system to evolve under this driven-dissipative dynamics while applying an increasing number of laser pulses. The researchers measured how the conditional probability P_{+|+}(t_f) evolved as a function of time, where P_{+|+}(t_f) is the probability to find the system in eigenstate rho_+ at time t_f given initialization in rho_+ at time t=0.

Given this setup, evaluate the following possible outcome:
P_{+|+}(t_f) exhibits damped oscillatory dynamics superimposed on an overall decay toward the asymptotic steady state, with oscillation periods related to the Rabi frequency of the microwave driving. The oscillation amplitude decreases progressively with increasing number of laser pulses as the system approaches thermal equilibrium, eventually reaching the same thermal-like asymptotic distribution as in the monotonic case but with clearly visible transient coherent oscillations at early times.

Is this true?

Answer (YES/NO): NO